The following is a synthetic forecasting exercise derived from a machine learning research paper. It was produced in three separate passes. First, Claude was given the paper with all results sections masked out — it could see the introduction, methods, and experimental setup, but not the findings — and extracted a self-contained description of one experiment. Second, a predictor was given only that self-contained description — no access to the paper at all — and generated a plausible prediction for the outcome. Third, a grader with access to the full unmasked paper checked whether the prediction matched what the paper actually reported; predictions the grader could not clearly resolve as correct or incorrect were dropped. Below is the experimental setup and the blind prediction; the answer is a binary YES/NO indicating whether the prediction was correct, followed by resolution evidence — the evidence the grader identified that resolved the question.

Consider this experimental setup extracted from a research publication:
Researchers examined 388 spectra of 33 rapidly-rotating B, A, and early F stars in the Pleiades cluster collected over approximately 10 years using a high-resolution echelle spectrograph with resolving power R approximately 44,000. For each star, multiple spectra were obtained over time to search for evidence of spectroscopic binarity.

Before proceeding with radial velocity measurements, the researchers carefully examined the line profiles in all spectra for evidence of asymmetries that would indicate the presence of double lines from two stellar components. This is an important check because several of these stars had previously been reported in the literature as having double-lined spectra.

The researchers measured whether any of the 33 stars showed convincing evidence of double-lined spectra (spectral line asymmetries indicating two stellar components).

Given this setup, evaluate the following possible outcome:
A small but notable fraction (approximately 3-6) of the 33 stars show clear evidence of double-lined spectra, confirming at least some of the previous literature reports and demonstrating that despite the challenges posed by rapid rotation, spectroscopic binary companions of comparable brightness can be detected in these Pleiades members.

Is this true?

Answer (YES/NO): NO